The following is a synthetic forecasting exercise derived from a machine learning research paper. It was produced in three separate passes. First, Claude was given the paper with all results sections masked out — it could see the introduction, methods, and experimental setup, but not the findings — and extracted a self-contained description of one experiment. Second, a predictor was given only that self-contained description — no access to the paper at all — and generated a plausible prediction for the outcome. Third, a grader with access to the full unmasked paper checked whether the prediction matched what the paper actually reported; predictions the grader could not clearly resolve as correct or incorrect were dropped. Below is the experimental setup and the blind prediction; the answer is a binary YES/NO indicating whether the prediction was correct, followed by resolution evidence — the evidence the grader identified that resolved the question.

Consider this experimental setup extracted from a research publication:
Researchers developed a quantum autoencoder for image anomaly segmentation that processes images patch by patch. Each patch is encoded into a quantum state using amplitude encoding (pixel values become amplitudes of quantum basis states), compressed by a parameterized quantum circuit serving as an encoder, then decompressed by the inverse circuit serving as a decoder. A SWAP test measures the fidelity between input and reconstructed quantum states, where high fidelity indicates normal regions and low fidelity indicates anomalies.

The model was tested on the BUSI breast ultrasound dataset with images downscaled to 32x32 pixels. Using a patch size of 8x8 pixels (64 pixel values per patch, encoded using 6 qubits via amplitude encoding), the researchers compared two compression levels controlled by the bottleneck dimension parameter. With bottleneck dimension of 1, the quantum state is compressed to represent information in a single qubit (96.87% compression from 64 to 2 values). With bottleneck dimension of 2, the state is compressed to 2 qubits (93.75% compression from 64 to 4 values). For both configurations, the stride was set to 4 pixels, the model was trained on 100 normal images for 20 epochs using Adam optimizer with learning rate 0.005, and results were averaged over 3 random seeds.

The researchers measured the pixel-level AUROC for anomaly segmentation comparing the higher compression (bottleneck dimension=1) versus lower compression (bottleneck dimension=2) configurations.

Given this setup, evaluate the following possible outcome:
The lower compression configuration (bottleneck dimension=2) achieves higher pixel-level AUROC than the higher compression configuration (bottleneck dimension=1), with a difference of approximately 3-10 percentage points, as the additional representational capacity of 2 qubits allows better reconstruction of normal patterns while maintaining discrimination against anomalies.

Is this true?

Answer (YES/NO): NO